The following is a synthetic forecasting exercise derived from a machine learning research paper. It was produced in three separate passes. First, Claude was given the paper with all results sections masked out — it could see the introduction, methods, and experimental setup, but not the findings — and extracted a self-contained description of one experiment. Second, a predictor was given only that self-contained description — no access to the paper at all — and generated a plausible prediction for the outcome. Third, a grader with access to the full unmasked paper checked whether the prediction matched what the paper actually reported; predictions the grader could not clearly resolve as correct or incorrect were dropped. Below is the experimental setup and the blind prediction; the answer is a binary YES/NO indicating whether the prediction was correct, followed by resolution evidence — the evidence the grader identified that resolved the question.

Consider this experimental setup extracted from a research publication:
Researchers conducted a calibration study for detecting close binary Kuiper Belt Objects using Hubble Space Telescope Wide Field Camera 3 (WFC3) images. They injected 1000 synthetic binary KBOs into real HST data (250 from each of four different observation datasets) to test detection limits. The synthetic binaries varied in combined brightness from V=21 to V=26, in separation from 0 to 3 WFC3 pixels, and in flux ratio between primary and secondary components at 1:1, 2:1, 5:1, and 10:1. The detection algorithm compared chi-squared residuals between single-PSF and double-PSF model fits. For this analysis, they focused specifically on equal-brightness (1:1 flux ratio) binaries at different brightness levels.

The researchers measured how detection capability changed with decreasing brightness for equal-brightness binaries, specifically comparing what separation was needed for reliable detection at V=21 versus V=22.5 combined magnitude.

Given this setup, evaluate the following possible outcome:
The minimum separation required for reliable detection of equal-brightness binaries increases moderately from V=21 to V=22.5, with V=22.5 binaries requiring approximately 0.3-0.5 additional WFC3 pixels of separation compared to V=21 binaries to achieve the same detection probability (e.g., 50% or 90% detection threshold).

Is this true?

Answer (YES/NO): YES